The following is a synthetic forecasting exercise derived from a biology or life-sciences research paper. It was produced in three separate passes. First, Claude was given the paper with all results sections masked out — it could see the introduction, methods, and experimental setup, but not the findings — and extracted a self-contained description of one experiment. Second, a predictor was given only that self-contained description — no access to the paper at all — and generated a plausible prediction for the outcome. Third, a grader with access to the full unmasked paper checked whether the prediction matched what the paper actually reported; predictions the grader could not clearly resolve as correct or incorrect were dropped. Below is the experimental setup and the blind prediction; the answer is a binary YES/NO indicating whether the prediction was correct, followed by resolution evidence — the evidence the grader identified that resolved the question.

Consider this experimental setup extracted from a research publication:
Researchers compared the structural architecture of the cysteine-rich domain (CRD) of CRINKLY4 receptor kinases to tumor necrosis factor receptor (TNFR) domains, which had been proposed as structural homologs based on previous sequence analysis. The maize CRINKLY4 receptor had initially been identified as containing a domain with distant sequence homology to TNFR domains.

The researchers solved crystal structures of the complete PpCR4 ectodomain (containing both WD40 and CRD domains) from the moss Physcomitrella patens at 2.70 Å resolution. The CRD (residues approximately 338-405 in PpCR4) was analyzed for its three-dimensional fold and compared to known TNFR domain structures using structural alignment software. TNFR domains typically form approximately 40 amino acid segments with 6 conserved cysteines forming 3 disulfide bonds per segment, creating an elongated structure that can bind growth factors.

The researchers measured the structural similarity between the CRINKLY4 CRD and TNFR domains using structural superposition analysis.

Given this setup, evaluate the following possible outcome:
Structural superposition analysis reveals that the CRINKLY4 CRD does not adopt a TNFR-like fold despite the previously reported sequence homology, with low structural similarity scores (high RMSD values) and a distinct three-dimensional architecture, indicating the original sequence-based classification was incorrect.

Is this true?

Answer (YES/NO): NO